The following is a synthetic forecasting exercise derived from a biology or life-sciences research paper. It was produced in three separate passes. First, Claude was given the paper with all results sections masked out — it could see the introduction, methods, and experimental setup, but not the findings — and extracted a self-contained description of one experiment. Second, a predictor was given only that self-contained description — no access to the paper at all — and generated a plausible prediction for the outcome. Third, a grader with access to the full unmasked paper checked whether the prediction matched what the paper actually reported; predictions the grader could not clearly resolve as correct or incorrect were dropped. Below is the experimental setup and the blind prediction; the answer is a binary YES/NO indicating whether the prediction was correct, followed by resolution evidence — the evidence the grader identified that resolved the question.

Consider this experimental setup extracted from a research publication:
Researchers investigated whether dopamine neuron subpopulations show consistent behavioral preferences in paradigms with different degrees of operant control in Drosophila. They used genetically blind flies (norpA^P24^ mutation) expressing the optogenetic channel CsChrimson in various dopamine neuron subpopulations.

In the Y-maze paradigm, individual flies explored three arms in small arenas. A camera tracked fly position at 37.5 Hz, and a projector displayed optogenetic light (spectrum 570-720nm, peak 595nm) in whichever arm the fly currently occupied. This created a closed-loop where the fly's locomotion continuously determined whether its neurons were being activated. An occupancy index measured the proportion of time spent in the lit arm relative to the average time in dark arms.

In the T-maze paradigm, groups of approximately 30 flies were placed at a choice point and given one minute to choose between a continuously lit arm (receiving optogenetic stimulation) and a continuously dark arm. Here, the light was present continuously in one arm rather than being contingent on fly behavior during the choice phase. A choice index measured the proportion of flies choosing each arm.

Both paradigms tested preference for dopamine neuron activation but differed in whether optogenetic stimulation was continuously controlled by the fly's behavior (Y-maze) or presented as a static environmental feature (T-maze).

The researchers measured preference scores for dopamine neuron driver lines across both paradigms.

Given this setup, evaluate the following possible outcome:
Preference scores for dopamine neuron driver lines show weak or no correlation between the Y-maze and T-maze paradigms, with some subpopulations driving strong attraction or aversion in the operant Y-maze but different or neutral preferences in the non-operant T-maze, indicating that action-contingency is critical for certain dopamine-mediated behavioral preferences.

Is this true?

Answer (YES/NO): YES